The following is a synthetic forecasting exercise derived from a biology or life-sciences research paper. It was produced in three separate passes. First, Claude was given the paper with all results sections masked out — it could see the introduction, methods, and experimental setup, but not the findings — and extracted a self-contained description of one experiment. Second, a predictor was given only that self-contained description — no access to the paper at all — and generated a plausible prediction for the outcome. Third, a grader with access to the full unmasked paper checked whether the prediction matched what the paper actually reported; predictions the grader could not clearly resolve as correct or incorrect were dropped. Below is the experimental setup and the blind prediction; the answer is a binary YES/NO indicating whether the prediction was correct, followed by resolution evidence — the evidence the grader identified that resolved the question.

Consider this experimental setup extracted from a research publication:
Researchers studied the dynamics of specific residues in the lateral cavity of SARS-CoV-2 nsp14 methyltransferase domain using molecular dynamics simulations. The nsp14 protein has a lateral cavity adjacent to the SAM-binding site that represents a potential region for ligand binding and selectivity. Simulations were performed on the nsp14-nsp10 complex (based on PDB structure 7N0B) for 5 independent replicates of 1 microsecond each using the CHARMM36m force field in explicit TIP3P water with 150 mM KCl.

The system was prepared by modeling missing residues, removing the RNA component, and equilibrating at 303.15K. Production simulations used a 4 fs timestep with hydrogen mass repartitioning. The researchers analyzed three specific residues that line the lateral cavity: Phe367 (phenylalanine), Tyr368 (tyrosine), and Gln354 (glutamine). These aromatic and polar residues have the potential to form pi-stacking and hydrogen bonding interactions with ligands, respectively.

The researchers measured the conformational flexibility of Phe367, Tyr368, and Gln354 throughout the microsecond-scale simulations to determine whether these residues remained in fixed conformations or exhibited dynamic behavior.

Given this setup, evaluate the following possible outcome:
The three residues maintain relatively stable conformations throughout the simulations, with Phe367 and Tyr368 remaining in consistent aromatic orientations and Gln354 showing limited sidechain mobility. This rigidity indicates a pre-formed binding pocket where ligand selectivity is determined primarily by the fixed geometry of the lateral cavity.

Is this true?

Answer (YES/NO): NO